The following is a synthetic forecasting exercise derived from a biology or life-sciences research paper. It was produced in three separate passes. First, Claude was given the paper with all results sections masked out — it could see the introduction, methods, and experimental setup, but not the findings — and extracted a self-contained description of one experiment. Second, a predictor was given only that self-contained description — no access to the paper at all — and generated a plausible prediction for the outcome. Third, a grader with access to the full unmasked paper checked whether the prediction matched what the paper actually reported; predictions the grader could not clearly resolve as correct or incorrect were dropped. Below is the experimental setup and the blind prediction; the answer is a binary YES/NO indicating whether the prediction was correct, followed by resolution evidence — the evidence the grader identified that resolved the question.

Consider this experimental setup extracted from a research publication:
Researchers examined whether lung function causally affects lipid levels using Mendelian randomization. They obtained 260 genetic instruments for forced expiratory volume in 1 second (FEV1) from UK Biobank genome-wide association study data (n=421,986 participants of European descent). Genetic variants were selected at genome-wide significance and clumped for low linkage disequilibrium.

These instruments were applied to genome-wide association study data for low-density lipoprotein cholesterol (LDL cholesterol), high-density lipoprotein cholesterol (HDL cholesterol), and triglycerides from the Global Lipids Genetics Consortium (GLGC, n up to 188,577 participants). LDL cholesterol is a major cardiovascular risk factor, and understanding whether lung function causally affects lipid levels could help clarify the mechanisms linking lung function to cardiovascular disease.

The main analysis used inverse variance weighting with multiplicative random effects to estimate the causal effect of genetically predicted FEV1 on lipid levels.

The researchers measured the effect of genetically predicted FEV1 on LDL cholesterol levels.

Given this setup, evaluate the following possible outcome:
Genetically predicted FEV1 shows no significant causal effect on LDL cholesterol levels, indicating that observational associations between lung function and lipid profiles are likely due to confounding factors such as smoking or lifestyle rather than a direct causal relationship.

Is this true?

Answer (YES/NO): YES